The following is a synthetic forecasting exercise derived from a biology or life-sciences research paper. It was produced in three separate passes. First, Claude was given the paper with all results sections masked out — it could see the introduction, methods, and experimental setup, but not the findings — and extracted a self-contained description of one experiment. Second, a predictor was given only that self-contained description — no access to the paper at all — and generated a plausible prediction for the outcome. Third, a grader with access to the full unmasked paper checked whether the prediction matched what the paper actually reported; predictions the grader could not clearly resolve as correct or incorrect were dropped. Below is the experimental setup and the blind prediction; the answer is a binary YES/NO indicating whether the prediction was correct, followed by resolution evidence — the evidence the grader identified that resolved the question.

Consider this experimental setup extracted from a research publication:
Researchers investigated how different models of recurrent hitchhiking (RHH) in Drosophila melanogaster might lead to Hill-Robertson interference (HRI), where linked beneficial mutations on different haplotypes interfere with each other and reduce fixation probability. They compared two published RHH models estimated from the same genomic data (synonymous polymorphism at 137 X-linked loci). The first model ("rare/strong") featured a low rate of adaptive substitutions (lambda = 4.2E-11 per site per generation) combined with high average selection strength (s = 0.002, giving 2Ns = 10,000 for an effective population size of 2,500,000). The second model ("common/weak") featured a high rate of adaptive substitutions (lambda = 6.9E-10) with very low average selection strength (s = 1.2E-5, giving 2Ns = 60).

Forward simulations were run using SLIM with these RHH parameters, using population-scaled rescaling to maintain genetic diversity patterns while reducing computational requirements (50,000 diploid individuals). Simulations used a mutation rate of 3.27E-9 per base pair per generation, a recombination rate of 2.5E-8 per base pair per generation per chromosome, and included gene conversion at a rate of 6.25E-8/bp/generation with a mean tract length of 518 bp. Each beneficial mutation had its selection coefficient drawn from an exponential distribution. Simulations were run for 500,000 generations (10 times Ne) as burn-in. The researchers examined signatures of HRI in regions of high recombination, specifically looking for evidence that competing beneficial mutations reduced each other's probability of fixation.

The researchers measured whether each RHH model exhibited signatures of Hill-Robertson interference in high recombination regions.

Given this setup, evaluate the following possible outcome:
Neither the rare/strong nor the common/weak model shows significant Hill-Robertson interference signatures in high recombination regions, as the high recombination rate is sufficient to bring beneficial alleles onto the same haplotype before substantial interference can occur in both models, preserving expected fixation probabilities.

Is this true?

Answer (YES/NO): NO